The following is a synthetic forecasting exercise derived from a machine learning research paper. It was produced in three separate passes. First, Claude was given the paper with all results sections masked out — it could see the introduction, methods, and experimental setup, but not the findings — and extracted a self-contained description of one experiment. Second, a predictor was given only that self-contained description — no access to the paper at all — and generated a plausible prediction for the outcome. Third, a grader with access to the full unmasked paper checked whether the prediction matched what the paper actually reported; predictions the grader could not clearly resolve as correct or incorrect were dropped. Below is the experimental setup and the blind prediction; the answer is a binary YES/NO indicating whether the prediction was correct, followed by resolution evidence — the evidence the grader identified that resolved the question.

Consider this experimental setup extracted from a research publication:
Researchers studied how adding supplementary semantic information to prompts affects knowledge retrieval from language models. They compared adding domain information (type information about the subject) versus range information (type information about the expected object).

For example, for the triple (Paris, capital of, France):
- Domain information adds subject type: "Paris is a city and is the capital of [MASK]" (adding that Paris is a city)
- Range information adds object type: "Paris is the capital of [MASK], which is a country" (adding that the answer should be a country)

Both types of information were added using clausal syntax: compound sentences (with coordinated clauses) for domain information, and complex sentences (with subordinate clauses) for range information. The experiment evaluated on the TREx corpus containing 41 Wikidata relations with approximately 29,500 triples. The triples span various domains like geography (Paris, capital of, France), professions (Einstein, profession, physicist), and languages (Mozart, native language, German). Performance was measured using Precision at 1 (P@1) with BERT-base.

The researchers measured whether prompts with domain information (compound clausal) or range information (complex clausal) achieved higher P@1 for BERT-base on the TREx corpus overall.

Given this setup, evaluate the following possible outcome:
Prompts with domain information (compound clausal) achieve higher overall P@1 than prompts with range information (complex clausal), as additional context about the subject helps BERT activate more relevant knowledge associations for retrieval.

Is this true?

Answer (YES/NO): NO